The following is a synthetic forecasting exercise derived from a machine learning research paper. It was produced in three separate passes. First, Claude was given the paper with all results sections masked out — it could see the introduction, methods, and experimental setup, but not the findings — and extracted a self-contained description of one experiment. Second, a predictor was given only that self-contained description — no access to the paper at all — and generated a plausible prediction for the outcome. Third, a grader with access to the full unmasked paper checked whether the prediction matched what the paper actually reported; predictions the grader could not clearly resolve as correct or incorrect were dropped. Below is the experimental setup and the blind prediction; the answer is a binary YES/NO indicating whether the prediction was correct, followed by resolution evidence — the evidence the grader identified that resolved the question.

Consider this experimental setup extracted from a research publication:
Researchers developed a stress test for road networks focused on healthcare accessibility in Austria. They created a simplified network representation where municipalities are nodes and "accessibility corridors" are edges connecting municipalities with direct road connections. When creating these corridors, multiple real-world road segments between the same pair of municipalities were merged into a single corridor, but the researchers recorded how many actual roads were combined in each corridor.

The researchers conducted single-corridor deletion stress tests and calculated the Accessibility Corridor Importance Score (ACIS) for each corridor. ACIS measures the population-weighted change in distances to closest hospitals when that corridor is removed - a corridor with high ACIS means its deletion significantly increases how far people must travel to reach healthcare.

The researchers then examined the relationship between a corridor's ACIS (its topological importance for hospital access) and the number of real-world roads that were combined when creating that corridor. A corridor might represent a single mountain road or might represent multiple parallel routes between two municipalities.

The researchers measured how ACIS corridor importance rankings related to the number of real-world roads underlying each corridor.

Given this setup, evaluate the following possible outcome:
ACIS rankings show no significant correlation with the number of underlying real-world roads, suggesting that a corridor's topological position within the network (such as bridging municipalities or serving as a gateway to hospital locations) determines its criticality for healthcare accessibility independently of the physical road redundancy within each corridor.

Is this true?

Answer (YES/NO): NO